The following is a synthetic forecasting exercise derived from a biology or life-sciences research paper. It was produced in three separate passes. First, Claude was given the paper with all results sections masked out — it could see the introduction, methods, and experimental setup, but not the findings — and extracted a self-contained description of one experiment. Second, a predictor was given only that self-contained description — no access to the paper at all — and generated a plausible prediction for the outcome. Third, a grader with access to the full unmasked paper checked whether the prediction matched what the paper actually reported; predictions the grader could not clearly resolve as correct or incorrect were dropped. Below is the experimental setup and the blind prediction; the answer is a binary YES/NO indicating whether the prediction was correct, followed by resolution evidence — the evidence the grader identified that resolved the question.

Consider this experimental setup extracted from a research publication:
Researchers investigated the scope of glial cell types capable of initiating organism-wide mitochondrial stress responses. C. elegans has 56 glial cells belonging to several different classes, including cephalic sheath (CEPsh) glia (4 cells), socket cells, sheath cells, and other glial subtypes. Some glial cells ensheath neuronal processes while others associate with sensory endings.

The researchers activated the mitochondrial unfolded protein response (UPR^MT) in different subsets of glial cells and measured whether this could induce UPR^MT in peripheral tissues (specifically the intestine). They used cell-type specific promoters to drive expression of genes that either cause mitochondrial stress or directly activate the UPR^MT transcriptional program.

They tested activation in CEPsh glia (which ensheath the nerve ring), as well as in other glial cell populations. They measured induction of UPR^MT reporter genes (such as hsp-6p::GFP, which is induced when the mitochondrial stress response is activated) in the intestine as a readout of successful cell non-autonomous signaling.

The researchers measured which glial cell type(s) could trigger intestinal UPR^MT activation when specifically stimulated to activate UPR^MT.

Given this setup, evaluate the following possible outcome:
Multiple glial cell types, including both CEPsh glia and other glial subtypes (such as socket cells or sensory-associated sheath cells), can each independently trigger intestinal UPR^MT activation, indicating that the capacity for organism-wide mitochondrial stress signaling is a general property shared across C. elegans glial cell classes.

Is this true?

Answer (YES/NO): YES